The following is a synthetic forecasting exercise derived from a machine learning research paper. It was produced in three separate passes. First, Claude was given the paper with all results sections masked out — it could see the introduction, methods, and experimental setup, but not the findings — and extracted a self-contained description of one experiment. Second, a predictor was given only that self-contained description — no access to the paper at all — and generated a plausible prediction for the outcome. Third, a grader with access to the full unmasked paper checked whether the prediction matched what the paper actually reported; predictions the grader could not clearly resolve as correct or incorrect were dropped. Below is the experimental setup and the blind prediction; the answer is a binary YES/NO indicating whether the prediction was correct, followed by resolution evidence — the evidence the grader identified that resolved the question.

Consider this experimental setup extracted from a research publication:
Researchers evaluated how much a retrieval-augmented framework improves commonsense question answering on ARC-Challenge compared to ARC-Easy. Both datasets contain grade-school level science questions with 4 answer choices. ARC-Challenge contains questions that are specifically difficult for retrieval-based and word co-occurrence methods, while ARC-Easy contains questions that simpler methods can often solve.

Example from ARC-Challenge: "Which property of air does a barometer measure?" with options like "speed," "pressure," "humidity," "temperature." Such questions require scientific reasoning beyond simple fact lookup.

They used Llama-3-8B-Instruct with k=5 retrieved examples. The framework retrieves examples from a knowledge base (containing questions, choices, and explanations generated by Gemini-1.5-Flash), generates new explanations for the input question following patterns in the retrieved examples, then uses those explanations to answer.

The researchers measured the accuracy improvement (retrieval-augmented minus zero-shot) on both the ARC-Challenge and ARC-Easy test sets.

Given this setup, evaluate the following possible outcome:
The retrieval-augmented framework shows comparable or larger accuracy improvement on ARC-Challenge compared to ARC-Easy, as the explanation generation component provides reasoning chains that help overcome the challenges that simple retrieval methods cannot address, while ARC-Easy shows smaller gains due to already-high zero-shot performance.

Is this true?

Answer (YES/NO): YES